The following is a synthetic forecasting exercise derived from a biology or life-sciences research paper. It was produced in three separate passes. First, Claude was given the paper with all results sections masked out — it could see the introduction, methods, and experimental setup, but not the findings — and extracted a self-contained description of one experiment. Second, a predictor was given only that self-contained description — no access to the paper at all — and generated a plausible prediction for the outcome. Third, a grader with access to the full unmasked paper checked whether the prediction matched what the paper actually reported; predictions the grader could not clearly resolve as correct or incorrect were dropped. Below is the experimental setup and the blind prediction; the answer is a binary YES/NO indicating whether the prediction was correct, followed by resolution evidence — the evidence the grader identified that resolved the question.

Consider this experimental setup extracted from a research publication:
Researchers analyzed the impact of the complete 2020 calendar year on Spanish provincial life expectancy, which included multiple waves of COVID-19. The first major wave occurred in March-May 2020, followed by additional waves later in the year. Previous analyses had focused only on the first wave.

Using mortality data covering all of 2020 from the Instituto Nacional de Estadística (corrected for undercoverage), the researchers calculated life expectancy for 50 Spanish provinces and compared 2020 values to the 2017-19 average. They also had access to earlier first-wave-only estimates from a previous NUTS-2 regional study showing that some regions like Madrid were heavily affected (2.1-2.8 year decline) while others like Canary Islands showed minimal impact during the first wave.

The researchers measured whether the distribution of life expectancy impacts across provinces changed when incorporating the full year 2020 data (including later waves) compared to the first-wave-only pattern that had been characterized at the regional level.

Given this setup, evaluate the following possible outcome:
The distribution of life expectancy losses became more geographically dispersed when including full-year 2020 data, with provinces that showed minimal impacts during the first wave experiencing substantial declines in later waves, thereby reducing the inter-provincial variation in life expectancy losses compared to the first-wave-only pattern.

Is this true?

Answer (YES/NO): NO